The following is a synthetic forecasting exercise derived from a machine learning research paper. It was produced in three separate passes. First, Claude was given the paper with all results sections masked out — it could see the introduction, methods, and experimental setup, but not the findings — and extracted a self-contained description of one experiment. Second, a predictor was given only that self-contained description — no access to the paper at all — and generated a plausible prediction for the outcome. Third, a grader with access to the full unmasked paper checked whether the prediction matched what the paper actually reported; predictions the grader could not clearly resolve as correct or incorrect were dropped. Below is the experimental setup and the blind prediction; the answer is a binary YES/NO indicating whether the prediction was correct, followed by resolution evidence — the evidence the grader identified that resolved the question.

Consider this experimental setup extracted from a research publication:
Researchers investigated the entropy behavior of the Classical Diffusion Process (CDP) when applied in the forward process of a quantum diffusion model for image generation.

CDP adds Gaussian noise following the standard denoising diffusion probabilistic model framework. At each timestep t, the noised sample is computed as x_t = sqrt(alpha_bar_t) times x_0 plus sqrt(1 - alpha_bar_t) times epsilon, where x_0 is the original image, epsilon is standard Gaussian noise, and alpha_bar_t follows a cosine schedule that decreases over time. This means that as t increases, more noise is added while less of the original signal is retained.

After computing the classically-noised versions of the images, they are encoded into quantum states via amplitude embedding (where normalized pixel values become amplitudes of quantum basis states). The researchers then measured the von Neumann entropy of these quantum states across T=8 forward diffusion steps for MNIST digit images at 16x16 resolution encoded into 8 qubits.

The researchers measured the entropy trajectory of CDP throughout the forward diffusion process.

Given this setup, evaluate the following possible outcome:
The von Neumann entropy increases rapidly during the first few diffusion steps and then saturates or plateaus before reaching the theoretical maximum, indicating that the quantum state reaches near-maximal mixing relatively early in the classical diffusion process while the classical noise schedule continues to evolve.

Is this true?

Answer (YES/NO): NO